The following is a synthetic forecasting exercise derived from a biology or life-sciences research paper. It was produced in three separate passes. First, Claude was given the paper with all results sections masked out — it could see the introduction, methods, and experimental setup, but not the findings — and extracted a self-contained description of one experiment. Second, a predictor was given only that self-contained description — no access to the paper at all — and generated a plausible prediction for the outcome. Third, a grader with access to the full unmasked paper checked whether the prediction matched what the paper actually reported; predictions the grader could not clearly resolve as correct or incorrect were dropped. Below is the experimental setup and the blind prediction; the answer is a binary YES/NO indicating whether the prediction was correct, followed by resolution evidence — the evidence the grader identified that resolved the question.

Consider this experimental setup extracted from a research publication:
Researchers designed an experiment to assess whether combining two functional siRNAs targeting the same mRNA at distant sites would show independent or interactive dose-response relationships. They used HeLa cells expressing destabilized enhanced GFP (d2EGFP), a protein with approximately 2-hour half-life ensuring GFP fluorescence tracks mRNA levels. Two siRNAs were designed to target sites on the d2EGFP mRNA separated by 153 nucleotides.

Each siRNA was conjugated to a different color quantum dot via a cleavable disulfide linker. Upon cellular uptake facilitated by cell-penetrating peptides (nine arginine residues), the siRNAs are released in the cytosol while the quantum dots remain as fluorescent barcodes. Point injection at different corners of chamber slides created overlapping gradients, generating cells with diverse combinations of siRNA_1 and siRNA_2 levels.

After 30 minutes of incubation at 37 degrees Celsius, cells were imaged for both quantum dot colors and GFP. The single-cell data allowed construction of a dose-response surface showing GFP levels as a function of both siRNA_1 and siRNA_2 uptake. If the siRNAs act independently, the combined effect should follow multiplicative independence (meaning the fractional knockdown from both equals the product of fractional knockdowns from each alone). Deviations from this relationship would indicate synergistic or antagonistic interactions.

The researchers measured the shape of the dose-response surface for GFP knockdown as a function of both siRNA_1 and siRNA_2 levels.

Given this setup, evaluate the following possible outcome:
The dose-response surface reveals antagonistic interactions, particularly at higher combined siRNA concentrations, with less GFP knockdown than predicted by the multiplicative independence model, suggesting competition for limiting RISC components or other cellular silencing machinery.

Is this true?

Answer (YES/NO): NO